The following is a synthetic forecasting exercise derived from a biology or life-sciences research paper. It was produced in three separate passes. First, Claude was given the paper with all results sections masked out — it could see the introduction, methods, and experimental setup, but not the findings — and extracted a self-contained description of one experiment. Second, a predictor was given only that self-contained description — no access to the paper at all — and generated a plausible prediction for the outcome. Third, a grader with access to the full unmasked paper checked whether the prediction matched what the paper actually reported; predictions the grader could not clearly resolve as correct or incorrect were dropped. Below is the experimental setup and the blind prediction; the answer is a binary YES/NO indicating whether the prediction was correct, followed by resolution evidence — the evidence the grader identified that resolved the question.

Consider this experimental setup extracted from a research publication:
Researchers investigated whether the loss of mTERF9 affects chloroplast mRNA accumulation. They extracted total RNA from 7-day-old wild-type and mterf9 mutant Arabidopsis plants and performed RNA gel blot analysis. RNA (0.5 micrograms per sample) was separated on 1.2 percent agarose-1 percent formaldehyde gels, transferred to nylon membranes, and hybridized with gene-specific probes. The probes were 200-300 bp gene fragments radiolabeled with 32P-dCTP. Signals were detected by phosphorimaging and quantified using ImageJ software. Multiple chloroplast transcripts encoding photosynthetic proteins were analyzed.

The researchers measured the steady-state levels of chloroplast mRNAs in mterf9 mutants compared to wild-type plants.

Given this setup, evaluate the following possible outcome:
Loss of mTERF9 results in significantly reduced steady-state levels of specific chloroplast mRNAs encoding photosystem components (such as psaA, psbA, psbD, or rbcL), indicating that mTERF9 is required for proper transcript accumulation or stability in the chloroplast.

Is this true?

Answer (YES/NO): NO